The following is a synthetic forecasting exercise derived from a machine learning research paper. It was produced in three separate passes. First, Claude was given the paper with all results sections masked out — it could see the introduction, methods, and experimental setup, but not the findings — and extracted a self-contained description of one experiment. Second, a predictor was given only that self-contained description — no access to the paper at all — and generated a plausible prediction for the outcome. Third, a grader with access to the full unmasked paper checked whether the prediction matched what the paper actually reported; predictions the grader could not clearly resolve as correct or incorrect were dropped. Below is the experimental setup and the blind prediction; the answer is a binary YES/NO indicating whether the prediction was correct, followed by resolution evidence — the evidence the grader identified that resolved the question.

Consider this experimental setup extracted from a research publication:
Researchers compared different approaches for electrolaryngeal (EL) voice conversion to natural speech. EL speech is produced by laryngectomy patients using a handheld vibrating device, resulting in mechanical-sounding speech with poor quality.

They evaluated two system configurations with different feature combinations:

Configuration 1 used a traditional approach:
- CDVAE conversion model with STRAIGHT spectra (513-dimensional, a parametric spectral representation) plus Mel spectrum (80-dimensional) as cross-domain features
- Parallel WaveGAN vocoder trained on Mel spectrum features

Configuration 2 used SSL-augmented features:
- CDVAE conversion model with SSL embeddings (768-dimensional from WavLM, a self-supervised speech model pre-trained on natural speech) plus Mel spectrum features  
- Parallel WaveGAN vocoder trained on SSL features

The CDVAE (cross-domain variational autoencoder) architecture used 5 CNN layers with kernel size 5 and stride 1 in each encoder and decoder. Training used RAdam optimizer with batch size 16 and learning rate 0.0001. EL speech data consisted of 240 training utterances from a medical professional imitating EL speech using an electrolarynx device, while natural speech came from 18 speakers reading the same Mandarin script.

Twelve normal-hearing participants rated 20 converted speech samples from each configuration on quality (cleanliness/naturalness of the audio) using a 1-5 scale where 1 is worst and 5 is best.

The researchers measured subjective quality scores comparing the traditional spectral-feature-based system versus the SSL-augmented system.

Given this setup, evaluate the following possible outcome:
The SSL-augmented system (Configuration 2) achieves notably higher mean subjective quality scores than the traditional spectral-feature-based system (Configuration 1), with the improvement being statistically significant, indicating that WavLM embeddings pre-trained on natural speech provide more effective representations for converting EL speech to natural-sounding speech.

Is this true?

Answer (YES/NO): NO